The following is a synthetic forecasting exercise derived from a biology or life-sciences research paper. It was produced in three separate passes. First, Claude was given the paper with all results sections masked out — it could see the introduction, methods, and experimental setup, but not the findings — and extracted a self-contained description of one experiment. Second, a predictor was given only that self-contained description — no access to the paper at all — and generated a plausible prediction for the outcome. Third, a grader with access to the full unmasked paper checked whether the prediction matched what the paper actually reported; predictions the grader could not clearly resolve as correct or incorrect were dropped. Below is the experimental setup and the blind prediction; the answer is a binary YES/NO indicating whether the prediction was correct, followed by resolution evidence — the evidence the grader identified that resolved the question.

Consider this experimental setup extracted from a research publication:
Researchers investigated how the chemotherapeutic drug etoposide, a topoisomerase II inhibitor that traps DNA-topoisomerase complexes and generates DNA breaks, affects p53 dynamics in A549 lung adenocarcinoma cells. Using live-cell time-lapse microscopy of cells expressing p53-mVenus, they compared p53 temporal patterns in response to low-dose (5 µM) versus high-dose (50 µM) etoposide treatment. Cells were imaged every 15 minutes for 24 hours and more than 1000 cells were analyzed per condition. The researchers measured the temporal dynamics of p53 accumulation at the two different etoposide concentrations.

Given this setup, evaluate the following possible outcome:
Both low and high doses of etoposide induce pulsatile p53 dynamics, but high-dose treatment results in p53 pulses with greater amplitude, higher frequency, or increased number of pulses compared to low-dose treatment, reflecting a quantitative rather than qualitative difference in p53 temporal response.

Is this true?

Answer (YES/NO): NO